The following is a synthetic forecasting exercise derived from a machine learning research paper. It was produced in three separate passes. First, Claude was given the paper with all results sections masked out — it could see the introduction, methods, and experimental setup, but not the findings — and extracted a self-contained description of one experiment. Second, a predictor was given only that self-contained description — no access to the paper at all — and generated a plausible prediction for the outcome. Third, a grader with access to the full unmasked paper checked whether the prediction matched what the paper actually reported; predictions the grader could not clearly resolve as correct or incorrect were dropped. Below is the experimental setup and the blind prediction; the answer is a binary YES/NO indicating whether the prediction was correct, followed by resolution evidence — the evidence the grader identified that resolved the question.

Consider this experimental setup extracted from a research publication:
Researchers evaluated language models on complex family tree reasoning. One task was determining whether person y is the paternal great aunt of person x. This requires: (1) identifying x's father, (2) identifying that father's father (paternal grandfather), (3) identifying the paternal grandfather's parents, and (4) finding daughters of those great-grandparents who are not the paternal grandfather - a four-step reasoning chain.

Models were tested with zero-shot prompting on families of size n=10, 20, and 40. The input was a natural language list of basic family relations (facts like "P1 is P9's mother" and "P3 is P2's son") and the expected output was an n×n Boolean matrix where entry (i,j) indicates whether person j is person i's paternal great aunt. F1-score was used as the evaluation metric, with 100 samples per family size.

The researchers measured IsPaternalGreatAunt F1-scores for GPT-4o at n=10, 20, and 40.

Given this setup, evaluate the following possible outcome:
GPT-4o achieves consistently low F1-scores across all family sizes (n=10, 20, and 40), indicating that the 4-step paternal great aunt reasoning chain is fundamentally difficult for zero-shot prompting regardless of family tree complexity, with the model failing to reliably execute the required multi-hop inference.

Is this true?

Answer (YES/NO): YES